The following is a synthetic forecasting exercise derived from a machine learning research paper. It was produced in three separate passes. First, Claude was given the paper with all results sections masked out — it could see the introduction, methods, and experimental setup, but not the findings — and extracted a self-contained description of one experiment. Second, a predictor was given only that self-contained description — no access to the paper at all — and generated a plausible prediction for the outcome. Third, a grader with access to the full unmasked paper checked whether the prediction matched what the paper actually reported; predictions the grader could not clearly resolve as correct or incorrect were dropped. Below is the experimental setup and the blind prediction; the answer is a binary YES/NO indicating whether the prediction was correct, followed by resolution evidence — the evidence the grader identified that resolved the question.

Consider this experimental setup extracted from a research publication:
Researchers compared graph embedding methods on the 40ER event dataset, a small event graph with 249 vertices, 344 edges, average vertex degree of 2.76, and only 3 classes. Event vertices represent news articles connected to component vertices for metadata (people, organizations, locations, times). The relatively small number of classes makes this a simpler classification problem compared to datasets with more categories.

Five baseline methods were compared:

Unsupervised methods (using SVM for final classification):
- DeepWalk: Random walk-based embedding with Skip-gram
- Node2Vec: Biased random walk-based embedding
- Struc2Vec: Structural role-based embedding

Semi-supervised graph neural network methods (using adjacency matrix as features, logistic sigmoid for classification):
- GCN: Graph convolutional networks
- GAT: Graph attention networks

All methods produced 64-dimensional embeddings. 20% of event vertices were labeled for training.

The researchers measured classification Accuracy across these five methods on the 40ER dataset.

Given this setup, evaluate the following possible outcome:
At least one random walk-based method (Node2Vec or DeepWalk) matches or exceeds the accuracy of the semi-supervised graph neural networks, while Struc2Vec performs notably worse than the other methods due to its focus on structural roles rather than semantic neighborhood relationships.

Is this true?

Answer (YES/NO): NO